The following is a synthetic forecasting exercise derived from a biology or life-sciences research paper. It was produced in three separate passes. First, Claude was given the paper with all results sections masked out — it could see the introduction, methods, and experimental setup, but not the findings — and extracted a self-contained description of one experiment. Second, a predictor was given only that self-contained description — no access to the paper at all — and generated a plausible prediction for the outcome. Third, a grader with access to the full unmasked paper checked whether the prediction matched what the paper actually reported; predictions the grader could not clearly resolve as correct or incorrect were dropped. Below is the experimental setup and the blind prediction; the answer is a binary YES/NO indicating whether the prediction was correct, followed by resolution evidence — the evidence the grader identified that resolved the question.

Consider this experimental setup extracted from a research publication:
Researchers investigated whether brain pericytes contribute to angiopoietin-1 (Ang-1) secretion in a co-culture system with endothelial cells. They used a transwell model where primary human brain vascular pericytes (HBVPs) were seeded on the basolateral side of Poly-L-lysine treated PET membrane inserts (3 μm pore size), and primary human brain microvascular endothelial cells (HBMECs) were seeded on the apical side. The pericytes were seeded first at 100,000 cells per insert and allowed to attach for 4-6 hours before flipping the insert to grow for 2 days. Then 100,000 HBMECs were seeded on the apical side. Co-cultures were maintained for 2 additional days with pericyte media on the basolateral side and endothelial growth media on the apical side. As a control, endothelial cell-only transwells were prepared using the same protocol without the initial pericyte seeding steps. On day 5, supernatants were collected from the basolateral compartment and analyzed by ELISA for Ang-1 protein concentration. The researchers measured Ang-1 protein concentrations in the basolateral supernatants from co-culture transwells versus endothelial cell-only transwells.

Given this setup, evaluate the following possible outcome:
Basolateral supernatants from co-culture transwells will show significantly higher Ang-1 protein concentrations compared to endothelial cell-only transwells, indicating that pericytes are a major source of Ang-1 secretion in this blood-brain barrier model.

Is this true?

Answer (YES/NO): YES